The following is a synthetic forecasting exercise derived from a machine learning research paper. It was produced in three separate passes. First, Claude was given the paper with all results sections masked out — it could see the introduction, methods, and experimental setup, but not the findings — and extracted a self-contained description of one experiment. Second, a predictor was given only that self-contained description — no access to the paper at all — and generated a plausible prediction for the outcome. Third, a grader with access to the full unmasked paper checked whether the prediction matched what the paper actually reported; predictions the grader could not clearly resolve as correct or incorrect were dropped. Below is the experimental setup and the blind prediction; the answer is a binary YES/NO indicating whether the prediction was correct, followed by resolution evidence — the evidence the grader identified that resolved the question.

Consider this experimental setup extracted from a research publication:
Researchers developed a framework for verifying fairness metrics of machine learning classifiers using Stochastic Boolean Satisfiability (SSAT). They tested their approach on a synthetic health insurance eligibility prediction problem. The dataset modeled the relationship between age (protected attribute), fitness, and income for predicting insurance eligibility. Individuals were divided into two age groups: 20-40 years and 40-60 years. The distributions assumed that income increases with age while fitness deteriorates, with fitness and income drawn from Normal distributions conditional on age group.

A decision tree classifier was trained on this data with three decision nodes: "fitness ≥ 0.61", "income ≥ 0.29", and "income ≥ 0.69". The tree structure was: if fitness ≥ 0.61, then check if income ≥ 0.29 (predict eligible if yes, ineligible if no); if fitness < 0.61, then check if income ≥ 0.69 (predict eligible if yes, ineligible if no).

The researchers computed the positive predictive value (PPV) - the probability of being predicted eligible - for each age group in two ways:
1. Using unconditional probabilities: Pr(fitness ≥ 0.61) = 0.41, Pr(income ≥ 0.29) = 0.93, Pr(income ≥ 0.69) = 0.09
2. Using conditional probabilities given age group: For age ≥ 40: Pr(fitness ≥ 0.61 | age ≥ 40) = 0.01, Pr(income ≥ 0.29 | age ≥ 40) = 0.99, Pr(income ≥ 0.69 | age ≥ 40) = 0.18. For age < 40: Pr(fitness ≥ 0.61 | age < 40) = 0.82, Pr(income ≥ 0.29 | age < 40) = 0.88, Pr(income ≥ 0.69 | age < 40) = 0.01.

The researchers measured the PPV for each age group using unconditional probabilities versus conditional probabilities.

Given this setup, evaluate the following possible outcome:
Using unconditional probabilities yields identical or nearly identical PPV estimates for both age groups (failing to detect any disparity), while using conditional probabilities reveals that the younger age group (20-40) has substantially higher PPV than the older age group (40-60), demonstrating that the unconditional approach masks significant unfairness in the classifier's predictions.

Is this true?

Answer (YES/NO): YES